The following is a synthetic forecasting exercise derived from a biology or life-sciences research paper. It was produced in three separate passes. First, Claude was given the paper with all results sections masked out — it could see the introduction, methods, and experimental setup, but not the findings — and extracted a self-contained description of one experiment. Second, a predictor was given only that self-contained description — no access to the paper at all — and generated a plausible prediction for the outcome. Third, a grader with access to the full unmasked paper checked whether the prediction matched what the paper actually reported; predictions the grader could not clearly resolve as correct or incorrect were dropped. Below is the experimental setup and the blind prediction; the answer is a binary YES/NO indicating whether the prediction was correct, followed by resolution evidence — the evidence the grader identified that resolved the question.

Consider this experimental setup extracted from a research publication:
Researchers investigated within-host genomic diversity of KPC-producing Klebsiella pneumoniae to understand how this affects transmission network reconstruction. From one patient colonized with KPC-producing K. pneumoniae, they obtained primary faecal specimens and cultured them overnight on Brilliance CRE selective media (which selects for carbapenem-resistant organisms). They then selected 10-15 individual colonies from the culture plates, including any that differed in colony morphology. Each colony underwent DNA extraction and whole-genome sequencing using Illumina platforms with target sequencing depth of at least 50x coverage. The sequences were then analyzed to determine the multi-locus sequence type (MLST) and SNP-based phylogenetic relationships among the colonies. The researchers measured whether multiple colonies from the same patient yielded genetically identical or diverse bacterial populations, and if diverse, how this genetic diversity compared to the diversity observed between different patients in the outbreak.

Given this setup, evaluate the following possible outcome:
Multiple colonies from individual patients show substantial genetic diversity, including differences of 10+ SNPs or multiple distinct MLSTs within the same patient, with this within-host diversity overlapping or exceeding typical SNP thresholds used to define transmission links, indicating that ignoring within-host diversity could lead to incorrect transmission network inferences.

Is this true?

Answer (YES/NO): NO